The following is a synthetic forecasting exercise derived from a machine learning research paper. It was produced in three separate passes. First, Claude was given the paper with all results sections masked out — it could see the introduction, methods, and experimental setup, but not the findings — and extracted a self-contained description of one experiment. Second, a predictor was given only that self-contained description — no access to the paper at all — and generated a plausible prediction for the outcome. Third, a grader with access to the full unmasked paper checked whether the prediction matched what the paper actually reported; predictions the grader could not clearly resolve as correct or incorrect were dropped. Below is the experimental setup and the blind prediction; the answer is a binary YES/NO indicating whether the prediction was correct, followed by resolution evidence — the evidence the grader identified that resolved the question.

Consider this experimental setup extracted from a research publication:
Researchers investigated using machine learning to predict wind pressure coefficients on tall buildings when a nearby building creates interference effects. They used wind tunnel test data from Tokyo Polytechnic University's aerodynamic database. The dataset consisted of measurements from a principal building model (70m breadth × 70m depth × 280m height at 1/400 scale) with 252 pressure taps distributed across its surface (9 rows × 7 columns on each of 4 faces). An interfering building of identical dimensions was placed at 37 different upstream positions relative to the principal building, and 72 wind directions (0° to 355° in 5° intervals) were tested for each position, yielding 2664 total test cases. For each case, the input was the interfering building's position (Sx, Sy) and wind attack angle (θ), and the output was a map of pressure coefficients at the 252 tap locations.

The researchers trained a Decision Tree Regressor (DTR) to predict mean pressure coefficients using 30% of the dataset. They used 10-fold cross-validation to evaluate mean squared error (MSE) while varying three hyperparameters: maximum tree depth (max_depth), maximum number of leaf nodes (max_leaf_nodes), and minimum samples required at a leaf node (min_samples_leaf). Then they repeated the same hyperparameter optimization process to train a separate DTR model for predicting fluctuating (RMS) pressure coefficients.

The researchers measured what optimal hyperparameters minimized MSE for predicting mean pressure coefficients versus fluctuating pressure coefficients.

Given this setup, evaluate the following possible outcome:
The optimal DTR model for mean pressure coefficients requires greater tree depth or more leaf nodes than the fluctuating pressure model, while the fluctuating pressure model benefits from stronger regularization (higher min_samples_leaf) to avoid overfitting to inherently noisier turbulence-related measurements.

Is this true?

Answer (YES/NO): NO